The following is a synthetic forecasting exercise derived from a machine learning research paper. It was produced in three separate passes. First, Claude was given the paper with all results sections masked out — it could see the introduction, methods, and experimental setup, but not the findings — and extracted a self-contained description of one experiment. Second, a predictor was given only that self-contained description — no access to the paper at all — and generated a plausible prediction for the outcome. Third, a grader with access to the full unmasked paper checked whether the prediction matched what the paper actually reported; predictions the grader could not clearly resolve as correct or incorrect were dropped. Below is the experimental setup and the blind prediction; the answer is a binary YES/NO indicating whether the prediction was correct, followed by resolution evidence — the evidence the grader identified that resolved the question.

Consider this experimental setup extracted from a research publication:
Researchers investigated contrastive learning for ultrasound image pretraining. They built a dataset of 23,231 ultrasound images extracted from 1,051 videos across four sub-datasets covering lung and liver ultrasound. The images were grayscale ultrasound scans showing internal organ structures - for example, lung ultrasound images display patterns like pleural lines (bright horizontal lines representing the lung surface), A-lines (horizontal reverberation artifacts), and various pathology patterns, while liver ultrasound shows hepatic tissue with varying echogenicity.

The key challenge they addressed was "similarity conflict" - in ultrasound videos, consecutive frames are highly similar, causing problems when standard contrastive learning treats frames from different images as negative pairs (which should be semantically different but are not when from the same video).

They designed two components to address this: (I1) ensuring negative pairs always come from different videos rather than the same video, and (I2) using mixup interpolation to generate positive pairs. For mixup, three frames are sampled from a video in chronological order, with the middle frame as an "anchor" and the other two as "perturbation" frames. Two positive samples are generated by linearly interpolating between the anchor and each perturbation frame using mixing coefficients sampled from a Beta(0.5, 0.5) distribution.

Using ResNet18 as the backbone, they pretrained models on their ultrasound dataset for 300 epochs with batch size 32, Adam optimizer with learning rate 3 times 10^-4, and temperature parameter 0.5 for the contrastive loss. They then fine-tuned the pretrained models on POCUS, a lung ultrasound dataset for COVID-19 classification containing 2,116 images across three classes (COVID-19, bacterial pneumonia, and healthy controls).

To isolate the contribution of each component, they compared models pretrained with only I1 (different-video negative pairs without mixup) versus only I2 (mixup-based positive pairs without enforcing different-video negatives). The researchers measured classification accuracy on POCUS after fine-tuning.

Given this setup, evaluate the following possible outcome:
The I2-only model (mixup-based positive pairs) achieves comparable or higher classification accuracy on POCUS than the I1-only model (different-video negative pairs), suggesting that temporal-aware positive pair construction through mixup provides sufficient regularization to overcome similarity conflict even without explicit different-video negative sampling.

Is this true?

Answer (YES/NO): YES